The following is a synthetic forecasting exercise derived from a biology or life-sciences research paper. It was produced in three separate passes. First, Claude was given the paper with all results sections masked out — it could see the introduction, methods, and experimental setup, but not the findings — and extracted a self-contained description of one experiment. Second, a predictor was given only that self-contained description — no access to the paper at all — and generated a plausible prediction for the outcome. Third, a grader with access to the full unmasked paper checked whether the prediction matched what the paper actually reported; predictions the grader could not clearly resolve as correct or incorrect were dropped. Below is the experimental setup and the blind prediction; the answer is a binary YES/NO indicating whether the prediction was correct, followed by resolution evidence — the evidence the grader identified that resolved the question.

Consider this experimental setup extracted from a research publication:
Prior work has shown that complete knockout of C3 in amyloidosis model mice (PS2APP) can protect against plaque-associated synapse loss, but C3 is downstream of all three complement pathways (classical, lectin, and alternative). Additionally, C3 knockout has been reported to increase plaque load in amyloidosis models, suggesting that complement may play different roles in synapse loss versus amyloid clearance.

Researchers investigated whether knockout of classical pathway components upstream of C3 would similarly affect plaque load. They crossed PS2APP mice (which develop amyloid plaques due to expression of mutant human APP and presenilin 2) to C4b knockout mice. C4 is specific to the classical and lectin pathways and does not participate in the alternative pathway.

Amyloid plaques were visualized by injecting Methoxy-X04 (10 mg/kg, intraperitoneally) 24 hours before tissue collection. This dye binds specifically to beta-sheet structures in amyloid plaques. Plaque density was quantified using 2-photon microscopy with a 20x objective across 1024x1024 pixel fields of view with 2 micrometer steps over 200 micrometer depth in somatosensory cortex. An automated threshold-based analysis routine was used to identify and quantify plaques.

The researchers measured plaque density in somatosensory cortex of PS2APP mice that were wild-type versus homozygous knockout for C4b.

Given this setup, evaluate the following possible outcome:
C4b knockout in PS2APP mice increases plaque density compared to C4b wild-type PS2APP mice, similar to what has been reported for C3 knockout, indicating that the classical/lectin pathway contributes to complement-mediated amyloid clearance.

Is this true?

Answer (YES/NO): NO